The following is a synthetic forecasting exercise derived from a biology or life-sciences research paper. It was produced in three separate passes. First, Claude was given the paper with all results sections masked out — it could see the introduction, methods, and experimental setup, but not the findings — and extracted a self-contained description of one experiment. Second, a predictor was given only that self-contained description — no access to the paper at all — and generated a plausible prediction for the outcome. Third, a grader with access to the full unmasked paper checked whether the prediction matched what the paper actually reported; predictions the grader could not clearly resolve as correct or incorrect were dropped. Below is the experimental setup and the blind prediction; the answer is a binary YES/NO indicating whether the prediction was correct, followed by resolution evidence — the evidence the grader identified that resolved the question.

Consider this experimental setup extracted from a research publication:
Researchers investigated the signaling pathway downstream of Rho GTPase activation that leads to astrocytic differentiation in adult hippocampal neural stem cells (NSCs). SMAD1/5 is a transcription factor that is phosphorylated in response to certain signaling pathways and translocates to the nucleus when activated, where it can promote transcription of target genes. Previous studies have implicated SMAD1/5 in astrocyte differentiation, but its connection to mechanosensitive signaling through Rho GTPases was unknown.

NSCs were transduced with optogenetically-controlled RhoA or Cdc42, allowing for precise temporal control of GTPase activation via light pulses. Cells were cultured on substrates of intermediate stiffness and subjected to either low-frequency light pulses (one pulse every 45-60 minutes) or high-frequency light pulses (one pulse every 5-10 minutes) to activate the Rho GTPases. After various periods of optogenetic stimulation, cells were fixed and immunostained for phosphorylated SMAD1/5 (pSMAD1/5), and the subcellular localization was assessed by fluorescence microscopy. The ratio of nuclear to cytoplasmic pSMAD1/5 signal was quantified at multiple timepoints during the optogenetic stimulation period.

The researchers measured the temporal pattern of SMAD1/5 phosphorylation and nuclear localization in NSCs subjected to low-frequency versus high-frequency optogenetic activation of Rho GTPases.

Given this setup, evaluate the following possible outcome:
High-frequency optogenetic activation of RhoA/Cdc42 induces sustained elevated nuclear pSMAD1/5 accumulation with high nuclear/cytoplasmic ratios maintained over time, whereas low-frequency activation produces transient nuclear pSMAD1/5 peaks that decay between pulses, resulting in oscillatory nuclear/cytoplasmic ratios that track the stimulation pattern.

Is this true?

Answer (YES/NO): YES